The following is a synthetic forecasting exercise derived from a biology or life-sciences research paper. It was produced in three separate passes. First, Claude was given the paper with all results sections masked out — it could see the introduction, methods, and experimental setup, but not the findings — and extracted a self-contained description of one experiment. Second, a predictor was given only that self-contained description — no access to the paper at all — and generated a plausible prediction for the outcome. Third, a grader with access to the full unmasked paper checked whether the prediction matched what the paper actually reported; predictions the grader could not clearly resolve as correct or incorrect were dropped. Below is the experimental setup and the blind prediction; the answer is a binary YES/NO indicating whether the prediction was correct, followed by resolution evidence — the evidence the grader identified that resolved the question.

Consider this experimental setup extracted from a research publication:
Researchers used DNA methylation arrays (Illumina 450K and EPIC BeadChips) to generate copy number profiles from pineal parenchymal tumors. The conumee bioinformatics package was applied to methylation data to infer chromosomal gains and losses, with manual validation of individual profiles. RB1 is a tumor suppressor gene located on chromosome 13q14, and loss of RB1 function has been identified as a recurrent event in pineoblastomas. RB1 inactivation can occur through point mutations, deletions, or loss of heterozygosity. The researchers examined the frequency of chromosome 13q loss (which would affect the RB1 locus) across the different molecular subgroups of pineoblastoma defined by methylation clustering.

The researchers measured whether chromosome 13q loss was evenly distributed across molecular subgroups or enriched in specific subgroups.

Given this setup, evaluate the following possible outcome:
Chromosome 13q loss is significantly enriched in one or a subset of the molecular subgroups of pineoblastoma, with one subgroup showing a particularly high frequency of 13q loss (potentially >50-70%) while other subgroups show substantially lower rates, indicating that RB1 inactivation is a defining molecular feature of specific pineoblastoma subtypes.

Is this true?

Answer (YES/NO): YES